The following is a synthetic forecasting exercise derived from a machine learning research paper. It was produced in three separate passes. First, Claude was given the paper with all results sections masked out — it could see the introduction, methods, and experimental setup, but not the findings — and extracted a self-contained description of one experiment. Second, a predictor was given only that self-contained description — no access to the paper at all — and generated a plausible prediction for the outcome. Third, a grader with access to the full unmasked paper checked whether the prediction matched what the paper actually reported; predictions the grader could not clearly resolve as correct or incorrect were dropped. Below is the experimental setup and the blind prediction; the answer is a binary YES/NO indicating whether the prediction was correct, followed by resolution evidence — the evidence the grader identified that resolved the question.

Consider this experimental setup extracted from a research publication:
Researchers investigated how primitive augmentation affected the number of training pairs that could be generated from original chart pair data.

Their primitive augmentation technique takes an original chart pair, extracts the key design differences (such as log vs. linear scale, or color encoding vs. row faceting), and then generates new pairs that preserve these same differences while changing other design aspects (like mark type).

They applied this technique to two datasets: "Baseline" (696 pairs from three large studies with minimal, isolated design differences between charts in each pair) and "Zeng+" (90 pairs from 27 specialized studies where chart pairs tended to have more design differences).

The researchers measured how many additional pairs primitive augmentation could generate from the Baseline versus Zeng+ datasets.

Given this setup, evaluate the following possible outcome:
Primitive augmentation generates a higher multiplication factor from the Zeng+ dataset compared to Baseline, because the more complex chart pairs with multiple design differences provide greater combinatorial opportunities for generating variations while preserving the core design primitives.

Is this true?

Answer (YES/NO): NO